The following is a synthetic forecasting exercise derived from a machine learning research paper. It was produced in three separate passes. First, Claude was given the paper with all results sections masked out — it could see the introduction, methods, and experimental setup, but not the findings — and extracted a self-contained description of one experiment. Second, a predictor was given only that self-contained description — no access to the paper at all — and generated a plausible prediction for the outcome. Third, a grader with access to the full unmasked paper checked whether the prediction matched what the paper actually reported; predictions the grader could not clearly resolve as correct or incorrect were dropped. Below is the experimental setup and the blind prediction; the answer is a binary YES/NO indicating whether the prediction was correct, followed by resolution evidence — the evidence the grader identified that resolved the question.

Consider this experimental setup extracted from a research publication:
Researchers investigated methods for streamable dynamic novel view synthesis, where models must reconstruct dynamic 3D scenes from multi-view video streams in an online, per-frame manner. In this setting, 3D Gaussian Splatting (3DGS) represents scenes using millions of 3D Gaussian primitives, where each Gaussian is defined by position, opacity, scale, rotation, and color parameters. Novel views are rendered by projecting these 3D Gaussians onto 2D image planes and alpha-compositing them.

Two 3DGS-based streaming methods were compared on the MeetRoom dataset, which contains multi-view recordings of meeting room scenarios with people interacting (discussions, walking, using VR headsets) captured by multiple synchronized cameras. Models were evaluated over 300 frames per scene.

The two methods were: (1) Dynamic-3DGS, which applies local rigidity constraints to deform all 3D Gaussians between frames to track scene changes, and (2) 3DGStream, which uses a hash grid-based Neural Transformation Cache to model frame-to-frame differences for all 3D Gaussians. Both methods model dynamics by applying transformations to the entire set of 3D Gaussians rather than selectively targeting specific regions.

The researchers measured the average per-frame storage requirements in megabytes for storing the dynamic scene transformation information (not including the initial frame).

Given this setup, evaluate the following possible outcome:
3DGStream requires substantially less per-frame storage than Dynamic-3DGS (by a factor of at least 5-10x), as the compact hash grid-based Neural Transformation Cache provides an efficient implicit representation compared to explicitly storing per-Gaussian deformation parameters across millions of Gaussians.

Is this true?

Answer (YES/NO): NO